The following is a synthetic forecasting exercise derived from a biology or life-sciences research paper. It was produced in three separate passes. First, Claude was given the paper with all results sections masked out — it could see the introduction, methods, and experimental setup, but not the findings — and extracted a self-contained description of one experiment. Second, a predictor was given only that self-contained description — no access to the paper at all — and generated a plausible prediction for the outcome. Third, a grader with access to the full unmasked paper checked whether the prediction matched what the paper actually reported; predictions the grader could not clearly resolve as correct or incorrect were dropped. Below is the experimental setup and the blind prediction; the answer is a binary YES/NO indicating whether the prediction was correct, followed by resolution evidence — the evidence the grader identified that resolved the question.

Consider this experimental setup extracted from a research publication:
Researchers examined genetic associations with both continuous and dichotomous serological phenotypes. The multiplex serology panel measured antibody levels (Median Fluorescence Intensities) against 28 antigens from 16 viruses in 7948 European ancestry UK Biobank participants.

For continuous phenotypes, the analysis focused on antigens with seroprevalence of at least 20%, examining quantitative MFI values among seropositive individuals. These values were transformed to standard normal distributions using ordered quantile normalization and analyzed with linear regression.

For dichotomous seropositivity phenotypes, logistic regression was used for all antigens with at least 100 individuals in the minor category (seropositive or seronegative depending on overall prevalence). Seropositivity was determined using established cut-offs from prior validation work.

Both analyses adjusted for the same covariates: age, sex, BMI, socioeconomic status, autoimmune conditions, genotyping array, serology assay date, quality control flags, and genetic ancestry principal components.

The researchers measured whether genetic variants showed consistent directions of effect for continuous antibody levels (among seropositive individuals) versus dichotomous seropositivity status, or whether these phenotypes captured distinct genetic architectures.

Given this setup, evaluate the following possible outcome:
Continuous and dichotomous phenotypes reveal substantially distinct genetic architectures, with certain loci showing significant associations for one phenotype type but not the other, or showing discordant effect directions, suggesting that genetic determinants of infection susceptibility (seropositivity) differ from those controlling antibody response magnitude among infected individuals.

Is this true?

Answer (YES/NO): NO